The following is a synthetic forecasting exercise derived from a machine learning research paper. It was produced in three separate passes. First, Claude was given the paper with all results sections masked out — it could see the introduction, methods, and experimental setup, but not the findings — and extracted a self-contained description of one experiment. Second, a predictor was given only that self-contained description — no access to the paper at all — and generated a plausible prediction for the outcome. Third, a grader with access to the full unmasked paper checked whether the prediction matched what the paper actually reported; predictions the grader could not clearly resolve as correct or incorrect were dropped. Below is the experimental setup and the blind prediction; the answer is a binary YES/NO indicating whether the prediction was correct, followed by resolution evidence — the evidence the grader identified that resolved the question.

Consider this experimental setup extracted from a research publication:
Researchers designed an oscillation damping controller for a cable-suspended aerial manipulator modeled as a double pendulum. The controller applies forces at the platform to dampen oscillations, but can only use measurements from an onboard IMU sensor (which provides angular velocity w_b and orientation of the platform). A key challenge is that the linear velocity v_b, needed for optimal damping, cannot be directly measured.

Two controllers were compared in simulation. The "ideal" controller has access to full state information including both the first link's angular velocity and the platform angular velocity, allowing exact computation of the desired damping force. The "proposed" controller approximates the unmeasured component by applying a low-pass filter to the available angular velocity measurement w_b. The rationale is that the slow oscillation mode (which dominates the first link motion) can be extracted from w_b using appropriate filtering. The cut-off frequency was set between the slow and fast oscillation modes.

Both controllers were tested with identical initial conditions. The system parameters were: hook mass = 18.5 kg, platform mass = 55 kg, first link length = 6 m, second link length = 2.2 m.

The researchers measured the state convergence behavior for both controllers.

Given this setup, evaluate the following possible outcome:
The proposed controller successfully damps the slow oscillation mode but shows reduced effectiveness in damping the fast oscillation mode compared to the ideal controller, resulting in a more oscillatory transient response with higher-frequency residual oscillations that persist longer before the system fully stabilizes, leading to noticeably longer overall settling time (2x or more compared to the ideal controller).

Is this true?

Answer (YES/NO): NO